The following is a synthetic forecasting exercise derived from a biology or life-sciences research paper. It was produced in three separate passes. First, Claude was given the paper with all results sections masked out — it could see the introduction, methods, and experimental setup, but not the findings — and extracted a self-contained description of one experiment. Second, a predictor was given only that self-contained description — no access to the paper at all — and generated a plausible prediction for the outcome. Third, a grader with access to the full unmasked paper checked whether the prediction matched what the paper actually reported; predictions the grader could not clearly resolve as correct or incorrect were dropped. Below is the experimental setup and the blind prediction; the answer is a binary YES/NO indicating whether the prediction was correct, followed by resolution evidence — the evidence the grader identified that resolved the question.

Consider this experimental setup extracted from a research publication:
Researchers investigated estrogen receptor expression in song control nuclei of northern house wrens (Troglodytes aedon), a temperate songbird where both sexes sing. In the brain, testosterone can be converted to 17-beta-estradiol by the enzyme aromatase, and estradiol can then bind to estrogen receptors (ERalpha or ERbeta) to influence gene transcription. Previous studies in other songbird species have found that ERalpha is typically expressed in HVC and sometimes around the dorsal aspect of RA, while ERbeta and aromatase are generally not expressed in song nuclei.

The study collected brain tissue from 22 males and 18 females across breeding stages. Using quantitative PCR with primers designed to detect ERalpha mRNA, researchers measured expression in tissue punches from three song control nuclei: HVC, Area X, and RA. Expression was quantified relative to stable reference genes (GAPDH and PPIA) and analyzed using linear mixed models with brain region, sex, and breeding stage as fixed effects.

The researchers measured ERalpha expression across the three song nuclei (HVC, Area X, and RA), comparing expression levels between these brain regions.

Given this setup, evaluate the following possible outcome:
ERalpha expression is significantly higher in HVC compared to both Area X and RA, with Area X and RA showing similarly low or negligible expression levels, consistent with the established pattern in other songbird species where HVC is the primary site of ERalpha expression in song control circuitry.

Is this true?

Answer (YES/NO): NO